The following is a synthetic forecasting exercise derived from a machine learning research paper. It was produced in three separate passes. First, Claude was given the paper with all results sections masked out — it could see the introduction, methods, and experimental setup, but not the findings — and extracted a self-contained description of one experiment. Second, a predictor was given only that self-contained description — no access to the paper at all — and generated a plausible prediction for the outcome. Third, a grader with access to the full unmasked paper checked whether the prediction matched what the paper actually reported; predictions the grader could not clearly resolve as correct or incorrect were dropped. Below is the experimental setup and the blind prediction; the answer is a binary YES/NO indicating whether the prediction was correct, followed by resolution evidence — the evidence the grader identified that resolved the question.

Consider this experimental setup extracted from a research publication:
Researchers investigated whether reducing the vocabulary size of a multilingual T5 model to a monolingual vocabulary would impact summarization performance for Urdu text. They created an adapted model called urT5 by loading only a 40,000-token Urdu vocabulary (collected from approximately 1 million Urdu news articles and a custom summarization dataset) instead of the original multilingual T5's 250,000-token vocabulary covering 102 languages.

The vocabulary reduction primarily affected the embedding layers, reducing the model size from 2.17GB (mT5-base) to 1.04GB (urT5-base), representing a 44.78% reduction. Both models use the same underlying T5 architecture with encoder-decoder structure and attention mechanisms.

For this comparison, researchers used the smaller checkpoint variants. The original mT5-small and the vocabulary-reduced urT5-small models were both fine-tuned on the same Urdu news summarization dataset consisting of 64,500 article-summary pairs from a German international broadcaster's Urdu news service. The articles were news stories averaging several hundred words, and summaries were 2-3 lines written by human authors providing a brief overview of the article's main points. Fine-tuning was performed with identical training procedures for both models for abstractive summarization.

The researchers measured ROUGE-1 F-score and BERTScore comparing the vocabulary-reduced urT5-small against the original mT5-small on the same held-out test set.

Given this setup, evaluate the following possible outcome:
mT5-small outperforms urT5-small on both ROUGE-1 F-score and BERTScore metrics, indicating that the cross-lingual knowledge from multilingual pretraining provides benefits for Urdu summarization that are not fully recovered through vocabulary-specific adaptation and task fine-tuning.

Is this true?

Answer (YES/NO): NO